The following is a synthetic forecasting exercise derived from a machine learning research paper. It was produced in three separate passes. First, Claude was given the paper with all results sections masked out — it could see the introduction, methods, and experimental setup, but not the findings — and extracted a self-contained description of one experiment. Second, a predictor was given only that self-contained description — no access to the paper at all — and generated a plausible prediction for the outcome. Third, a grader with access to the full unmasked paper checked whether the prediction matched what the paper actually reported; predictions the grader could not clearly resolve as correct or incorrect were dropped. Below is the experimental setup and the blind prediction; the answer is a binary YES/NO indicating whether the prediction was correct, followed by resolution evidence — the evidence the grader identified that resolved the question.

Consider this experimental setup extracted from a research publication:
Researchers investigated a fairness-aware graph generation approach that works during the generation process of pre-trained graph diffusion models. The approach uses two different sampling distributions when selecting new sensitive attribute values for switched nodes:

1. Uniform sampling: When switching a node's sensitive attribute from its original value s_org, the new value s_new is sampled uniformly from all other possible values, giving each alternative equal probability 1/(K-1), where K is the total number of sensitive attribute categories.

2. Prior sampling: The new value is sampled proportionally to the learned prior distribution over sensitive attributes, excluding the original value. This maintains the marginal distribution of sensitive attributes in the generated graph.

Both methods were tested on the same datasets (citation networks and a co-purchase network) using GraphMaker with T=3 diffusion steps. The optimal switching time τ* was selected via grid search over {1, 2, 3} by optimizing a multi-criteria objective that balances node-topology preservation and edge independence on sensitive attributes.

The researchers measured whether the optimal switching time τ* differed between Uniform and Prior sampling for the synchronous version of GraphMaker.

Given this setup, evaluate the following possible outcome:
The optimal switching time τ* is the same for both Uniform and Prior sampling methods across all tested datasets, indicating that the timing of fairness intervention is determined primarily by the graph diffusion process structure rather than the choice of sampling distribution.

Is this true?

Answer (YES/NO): YES